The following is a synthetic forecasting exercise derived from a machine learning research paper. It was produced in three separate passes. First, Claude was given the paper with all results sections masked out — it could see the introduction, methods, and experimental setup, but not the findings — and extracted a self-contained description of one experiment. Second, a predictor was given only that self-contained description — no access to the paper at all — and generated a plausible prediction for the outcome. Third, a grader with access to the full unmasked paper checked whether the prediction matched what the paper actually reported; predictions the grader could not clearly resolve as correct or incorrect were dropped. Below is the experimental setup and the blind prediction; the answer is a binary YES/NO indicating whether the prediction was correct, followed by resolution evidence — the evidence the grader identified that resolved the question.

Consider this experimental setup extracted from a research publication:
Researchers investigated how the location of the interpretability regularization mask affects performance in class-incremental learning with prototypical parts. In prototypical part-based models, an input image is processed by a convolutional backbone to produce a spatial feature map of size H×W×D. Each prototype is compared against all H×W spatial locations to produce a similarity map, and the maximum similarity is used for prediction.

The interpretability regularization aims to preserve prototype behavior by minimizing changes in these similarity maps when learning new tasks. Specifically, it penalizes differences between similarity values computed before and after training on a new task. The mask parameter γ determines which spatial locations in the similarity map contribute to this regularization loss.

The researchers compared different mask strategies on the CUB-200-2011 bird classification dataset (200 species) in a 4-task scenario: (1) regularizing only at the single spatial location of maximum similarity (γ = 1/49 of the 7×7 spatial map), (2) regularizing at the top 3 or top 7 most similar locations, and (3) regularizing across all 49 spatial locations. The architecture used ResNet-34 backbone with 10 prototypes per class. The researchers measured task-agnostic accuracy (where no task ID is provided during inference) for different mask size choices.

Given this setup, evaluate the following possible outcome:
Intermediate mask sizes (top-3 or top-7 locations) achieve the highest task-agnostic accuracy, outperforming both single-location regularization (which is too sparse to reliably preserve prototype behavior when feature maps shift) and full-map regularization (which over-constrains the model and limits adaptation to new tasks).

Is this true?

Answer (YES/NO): NO